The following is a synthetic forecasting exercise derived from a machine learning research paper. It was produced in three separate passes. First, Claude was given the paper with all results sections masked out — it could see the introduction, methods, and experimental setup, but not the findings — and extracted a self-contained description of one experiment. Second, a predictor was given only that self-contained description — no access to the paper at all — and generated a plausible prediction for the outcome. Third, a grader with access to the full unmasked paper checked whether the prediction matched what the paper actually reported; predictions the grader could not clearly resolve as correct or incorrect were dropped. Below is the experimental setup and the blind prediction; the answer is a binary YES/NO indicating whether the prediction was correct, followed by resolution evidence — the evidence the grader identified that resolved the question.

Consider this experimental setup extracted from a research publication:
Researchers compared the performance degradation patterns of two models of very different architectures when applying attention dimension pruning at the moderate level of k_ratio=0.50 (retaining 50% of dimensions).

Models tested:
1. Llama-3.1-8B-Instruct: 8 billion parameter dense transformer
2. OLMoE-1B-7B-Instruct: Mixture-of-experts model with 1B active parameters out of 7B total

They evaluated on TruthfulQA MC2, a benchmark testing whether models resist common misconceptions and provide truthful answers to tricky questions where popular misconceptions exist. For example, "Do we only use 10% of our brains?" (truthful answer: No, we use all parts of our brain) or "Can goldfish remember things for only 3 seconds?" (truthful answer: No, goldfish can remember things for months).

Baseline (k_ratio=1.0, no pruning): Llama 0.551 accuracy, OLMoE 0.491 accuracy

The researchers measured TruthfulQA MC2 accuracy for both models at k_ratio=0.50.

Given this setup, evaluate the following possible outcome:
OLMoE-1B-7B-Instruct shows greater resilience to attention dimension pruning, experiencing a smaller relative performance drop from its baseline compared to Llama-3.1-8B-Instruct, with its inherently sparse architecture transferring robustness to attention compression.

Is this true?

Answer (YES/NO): NO